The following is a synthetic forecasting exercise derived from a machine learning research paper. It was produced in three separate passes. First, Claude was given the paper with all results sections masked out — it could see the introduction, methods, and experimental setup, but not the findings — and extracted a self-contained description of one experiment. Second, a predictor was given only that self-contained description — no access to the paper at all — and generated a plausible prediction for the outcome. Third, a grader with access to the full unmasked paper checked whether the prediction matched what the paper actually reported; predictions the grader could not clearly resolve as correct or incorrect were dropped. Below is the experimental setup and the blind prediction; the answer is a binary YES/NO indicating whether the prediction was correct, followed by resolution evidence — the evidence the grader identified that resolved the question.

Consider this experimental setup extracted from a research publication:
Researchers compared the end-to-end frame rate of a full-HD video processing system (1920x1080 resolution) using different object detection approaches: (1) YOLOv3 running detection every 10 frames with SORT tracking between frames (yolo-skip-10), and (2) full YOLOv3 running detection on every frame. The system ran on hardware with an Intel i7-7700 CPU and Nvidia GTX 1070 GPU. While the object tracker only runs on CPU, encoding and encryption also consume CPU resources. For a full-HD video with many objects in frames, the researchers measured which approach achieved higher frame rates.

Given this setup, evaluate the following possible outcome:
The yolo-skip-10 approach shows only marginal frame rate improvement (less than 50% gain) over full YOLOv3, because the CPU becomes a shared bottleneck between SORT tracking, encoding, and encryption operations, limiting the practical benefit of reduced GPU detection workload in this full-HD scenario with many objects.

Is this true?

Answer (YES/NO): NO